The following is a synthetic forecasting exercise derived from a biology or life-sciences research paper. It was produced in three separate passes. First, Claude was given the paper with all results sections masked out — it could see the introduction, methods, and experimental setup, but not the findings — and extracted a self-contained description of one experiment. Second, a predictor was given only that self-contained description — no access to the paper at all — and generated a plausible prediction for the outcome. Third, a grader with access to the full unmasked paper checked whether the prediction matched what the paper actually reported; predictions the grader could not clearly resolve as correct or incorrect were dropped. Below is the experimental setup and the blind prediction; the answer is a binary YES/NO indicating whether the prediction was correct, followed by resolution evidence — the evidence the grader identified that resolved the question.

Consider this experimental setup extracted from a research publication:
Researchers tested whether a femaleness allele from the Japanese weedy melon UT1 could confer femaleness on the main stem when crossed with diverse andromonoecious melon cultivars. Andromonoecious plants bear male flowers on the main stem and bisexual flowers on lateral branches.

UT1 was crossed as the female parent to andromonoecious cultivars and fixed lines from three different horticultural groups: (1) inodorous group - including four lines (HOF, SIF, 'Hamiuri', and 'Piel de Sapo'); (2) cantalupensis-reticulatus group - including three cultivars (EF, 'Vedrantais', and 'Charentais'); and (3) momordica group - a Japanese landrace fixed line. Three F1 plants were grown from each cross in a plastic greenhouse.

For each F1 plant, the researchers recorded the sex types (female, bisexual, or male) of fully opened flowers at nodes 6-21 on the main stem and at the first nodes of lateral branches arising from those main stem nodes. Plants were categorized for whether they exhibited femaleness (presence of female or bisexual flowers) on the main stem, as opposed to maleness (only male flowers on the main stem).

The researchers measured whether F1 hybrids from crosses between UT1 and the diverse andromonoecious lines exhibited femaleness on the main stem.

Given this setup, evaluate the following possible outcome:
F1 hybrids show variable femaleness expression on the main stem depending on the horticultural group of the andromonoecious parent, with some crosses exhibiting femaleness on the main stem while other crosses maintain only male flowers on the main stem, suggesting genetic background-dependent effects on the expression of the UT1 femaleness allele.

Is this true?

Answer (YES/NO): NO